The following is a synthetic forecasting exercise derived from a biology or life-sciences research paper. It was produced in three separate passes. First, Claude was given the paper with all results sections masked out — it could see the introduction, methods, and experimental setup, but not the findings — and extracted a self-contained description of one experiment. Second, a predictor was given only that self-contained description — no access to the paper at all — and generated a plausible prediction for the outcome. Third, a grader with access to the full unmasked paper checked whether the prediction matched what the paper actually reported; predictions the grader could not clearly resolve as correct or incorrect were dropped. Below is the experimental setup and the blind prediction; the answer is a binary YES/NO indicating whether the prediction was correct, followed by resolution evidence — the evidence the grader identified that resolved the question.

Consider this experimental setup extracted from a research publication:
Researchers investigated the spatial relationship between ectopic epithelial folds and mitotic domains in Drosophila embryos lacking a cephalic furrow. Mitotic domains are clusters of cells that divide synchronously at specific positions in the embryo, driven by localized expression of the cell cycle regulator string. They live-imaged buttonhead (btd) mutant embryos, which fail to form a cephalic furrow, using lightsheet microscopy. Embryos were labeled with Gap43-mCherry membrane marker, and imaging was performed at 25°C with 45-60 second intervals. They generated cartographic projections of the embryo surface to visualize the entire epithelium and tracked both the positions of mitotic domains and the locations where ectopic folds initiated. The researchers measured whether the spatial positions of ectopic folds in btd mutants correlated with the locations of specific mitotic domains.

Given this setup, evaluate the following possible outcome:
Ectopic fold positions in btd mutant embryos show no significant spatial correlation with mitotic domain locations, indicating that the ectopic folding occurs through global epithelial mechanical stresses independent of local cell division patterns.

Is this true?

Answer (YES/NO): NO